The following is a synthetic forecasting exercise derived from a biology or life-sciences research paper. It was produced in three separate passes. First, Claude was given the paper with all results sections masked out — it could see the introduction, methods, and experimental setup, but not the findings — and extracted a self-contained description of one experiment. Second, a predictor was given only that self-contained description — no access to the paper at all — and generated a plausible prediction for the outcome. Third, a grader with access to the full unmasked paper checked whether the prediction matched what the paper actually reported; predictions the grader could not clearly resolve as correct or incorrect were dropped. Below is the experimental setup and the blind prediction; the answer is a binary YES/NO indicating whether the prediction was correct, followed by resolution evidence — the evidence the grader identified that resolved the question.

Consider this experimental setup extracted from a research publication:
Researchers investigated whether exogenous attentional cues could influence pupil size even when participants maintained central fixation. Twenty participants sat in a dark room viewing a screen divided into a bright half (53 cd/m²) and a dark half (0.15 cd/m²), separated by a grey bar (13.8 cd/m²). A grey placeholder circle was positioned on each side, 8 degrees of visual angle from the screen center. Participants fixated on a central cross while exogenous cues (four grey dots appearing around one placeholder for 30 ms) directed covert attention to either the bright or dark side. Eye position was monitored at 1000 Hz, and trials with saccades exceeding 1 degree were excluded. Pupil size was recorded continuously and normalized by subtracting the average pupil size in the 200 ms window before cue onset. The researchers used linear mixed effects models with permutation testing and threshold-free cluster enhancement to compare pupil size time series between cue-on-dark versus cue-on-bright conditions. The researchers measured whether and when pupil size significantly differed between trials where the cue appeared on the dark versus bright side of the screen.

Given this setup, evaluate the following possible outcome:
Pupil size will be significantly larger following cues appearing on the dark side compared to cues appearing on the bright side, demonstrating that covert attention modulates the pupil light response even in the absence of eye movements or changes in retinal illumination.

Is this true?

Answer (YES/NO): YES